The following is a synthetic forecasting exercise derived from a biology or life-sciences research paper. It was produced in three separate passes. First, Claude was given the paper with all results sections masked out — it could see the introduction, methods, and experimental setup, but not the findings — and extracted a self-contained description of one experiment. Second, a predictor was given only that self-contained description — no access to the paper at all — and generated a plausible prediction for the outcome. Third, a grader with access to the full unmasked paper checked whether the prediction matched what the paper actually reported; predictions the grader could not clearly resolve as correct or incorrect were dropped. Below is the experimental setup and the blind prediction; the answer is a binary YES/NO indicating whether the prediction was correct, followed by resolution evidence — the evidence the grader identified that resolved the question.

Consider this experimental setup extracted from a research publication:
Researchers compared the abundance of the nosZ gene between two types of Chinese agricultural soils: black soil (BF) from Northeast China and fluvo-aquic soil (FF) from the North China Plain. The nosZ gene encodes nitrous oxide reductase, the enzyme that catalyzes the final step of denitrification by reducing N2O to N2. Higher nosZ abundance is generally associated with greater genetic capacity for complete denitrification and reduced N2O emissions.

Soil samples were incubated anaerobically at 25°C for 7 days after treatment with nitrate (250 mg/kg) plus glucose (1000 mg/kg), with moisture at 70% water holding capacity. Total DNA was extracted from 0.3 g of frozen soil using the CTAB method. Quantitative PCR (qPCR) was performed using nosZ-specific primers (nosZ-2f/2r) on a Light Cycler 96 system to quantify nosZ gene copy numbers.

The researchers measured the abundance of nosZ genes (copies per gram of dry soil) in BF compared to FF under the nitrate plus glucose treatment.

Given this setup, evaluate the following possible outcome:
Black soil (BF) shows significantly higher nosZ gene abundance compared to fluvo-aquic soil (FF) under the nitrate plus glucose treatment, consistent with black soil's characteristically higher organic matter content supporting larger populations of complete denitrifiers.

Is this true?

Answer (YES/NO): NO